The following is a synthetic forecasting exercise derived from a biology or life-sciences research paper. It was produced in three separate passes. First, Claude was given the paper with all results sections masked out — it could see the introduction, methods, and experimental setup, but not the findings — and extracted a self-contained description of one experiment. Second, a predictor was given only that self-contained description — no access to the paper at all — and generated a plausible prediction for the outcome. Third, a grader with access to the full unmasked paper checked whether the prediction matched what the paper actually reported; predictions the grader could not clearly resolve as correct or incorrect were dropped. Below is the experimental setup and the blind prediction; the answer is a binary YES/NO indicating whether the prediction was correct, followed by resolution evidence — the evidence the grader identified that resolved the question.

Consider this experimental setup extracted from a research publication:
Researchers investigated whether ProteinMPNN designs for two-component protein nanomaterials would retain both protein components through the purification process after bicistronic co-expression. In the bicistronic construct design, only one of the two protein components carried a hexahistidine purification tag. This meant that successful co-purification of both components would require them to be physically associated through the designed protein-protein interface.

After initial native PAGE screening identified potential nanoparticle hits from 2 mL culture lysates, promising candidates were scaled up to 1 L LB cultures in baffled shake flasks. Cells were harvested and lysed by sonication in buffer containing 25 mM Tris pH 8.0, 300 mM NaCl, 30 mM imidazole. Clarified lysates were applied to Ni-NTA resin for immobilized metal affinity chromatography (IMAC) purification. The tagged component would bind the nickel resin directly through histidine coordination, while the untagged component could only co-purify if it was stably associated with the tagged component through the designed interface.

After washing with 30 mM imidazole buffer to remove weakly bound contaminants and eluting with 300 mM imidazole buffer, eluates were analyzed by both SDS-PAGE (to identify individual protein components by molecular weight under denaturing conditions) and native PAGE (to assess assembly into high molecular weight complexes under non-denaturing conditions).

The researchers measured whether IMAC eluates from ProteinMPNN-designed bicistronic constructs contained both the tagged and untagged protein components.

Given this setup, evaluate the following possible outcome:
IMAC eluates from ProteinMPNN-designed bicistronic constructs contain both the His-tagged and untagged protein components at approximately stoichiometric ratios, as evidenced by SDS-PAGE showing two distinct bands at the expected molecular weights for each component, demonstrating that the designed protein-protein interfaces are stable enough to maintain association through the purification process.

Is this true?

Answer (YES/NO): YES